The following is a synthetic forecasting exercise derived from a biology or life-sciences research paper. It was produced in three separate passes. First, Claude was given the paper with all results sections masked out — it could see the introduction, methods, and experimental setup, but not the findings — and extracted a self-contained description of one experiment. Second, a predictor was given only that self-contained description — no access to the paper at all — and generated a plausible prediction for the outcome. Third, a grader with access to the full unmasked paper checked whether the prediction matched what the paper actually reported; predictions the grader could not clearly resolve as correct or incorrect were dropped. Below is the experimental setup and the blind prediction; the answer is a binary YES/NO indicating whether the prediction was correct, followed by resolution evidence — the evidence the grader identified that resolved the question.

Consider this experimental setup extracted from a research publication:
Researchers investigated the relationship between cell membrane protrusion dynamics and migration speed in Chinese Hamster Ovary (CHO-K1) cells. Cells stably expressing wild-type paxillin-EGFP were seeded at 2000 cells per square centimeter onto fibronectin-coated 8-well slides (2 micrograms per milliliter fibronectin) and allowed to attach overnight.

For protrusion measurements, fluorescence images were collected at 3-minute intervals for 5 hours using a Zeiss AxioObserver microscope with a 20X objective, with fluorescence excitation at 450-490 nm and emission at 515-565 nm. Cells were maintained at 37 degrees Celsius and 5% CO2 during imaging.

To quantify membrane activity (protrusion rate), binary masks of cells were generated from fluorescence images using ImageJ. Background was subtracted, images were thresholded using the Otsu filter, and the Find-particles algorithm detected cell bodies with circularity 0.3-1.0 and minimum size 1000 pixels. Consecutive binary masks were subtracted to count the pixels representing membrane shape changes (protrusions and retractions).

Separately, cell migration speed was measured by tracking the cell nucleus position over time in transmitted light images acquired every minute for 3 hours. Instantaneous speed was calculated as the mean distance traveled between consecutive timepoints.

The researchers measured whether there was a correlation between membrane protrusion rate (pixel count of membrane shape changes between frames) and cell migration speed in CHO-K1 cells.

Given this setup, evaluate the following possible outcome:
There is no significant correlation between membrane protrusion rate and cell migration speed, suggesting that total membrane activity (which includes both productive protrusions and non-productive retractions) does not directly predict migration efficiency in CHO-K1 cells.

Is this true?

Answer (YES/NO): NO